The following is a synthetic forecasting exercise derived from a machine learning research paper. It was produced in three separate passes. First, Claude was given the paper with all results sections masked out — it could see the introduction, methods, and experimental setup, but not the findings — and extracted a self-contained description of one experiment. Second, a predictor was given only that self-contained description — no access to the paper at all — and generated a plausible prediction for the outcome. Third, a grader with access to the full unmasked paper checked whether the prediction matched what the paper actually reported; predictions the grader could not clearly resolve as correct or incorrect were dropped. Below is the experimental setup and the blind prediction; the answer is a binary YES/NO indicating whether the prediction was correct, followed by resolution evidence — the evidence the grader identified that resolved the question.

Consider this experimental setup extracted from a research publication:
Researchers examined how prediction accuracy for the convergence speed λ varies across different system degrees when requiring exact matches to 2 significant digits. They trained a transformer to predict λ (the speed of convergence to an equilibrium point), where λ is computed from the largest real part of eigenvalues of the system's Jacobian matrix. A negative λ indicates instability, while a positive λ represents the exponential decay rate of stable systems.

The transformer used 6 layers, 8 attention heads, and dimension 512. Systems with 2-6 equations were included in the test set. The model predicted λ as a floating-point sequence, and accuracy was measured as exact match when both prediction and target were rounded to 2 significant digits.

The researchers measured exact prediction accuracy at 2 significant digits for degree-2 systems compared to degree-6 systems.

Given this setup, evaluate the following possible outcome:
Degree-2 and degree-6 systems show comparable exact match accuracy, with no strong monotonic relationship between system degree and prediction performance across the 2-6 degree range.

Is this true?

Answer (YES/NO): NO